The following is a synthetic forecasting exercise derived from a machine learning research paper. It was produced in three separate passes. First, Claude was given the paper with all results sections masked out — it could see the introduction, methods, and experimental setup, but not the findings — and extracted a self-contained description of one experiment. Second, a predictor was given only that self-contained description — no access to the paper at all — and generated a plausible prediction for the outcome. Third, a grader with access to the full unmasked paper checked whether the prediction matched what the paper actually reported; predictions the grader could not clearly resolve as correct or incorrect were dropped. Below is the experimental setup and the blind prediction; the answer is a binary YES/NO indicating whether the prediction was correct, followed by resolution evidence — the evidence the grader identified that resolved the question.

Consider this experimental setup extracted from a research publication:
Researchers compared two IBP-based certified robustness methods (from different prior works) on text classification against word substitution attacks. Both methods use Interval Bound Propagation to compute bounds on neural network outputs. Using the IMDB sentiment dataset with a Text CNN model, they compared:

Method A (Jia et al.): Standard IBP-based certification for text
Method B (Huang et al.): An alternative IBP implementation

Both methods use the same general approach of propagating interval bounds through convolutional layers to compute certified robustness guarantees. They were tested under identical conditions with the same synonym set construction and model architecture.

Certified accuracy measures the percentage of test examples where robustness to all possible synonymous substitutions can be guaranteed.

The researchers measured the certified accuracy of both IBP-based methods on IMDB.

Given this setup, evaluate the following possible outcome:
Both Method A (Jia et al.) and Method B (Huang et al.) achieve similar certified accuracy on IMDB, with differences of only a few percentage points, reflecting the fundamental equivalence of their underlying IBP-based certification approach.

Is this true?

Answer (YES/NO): YES